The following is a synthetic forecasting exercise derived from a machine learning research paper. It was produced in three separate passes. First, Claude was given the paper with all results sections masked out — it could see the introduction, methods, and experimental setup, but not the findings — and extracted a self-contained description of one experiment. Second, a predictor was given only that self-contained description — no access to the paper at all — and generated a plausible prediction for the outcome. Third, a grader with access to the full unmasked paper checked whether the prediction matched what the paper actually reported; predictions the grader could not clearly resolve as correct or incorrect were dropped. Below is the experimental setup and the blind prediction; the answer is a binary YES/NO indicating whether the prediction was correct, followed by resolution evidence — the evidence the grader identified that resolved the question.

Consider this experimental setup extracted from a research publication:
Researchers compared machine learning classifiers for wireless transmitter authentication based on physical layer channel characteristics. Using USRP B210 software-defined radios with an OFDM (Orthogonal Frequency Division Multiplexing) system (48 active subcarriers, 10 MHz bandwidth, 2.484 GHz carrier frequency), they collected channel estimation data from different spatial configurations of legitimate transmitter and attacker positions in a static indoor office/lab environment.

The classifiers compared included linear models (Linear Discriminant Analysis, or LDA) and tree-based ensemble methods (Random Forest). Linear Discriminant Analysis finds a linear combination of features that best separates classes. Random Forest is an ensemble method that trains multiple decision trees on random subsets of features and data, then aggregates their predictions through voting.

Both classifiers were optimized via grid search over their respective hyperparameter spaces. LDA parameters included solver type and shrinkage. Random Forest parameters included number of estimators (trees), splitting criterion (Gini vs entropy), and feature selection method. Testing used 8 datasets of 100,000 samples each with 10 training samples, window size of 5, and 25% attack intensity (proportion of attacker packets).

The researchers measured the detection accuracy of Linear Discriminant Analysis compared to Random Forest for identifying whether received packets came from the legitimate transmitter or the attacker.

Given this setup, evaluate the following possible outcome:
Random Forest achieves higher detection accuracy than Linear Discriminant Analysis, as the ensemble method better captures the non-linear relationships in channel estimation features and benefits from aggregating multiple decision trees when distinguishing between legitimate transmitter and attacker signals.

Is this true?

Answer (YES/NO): NO